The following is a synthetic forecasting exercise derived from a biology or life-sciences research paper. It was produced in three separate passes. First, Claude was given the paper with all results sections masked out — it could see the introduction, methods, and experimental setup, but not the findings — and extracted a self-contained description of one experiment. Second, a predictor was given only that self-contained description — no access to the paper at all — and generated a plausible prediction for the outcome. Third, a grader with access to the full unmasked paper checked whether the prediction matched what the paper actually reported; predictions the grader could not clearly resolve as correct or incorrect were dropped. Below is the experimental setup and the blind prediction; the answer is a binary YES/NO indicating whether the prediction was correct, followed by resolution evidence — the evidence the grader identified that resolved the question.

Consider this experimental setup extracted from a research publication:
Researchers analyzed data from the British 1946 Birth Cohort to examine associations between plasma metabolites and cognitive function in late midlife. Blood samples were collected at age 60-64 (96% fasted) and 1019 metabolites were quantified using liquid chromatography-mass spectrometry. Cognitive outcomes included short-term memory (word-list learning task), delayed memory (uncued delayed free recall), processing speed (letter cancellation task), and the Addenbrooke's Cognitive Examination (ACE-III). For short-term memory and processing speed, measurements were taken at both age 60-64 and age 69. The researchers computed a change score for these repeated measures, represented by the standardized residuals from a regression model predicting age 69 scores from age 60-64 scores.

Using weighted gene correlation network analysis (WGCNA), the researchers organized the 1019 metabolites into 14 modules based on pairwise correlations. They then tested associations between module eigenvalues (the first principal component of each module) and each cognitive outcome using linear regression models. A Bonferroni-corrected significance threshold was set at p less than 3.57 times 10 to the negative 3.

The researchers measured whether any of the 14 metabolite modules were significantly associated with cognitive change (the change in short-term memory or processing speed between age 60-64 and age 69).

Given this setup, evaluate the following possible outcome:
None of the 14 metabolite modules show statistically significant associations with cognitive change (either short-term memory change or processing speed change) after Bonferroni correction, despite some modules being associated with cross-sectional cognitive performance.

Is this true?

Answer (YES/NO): YES